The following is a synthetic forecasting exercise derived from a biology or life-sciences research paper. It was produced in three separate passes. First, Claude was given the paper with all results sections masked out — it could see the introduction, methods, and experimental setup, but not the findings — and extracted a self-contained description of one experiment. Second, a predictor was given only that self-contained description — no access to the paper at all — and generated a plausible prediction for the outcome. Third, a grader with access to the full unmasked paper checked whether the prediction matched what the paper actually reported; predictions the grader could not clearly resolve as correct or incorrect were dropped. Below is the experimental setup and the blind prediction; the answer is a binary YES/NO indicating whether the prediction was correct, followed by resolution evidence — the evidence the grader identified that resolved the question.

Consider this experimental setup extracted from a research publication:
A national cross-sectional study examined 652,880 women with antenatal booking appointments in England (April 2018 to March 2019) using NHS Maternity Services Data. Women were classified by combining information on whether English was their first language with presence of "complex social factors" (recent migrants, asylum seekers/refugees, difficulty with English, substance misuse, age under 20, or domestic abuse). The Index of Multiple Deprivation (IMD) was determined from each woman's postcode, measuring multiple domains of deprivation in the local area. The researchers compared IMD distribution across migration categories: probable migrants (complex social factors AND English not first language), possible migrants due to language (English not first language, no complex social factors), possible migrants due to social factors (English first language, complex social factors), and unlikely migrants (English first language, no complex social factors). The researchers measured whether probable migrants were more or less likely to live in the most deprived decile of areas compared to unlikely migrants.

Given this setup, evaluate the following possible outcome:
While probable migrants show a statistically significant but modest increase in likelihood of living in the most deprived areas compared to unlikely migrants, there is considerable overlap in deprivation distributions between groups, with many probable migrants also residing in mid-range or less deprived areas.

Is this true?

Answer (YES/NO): NO